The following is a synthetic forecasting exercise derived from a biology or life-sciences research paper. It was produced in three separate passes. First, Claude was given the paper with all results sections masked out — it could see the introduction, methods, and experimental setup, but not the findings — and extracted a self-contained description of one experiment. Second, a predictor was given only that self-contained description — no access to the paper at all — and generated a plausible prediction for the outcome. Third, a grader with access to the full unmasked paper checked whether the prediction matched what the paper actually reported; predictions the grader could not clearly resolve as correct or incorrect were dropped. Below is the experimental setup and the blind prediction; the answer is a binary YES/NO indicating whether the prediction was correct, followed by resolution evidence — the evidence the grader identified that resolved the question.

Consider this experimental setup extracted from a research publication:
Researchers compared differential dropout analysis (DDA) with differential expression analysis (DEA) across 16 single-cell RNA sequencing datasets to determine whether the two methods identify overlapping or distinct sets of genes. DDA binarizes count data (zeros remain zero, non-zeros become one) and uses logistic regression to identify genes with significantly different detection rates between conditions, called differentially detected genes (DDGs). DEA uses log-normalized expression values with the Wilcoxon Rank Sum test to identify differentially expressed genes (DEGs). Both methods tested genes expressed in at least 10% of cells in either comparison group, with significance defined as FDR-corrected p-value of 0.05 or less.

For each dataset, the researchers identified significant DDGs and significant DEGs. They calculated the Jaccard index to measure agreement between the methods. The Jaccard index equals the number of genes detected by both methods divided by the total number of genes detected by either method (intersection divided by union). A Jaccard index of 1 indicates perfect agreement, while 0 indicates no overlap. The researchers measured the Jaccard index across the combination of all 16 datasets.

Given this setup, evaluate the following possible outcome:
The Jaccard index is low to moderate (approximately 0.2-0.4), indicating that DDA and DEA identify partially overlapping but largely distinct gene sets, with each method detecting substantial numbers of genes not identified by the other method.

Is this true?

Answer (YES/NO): NO